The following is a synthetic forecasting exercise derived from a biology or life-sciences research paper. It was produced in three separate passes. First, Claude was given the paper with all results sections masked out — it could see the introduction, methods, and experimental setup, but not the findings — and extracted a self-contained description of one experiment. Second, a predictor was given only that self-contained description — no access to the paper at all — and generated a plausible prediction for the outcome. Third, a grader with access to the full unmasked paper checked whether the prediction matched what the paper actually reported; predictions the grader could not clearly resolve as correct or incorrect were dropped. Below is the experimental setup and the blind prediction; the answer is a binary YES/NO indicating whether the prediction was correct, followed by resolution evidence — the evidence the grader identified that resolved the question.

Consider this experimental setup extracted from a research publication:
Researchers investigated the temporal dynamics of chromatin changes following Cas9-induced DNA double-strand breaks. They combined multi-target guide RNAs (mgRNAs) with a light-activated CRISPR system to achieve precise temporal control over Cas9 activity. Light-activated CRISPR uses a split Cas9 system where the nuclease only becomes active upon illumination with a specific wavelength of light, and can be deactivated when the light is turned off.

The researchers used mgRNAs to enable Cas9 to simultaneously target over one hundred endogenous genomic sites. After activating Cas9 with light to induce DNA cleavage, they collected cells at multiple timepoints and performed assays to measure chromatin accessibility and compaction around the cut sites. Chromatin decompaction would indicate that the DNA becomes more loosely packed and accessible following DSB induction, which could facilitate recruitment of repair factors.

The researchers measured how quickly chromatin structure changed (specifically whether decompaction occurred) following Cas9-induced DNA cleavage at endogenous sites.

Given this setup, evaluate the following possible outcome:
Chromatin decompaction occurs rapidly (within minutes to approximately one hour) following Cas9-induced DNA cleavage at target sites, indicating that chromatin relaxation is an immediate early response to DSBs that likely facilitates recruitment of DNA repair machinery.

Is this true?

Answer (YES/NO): NO